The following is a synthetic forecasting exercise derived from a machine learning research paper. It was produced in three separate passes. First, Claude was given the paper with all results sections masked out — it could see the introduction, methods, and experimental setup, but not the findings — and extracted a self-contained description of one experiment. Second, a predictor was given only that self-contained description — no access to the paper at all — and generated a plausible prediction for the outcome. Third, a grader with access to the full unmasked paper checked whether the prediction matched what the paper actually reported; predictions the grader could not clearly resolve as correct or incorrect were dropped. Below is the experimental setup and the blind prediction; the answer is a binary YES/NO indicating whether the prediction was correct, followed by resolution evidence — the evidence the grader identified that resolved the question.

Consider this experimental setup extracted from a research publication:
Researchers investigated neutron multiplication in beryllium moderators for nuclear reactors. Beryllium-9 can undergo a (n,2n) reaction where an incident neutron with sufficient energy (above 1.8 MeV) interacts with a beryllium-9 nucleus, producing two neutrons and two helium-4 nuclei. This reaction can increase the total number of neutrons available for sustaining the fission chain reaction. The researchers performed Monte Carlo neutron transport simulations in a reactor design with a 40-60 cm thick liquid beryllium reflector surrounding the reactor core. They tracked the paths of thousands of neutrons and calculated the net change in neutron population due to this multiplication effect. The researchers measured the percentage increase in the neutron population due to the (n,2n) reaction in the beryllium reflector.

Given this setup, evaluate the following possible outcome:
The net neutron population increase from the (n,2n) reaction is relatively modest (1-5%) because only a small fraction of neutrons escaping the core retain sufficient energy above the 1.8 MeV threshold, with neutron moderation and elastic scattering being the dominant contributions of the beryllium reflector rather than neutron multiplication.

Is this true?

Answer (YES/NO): NO